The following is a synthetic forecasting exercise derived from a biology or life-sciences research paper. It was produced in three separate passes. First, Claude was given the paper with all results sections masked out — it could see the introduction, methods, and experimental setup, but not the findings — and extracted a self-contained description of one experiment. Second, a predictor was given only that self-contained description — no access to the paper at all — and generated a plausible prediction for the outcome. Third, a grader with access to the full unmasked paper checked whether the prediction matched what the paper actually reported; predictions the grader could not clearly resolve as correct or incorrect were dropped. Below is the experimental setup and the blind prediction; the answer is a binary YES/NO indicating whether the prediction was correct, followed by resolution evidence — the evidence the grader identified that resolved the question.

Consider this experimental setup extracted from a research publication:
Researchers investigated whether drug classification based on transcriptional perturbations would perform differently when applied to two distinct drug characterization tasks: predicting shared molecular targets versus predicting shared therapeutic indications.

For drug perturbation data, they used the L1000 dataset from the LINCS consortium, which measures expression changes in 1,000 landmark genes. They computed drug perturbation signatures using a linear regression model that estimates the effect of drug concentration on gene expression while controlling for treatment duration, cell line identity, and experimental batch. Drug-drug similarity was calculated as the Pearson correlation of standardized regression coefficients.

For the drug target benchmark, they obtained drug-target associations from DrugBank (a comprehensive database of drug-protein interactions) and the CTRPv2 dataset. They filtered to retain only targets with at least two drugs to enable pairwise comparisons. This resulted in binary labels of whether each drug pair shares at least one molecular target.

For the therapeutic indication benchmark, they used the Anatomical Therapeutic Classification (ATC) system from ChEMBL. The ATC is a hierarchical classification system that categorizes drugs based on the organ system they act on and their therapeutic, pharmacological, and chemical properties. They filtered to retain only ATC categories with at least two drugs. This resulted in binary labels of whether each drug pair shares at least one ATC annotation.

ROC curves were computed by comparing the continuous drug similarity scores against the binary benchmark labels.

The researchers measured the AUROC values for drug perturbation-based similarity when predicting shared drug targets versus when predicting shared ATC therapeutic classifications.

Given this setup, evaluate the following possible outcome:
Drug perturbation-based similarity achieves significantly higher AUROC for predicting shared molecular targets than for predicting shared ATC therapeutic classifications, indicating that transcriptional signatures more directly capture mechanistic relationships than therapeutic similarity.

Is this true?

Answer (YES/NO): NO